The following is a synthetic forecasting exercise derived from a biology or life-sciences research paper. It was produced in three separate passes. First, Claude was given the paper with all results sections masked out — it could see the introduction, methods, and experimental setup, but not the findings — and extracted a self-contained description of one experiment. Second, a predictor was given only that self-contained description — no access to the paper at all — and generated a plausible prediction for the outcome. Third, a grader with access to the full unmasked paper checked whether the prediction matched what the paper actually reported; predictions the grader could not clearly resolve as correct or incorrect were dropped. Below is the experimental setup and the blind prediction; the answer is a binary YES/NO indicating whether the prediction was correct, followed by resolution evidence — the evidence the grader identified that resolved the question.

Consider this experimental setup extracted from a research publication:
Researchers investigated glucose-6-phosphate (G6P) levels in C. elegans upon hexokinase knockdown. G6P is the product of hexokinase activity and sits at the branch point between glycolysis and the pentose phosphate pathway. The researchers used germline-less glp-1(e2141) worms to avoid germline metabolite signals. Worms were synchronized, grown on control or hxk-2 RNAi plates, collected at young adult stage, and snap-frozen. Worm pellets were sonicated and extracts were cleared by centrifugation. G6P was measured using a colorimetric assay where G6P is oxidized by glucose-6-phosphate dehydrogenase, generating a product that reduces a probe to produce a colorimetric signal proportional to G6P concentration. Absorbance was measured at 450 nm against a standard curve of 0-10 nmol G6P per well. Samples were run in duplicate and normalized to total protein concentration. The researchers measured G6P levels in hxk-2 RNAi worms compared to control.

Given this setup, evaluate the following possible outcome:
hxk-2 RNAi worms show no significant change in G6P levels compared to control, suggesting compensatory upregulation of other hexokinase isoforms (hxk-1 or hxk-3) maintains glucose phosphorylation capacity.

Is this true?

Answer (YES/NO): NO